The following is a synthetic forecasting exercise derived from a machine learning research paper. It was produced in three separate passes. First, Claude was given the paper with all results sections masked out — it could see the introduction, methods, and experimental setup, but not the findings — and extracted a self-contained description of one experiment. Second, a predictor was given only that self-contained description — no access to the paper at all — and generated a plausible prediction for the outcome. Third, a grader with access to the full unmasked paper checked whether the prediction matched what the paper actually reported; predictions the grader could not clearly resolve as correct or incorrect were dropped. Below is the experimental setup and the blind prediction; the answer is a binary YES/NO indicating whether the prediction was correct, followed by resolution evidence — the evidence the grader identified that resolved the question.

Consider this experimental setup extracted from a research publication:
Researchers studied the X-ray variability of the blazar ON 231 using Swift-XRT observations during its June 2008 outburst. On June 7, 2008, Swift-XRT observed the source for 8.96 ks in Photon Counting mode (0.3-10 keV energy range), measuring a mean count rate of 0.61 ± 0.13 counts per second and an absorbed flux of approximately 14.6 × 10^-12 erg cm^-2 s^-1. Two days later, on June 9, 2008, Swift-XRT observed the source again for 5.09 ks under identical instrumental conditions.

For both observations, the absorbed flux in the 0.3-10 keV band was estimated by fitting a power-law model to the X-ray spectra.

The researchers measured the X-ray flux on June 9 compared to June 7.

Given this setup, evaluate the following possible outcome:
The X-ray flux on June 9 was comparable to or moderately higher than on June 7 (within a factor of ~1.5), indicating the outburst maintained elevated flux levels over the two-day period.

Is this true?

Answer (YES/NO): NO